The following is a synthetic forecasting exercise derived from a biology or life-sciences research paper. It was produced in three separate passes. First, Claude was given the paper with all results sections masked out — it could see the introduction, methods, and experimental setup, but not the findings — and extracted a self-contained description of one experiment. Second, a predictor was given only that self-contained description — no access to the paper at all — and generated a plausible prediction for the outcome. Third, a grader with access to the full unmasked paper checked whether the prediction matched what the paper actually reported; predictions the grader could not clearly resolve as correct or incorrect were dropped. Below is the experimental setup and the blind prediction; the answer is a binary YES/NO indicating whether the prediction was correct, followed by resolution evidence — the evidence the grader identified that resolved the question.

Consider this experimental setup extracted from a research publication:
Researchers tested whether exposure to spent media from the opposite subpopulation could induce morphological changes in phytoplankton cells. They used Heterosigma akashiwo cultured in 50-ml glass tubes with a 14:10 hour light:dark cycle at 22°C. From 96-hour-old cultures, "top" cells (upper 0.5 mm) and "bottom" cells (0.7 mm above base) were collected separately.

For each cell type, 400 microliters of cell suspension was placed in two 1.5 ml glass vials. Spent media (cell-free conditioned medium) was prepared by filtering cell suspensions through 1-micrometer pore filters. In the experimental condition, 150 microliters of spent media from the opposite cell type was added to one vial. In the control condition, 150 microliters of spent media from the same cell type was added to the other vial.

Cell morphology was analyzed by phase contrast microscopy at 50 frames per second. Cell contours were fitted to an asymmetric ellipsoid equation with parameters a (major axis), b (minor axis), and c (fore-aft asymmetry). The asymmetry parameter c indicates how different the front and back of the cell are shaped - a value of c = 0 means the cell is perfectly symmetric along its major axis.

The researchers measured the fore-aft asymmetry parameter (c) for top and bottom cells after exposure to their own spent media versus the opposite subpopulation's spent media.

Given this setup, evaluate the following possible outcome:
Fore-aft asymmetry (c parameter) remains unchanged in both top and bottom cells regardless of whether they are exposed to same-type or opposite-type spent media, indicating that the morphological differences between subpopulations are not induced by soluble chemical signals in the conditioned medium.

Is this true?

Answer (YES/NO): NO